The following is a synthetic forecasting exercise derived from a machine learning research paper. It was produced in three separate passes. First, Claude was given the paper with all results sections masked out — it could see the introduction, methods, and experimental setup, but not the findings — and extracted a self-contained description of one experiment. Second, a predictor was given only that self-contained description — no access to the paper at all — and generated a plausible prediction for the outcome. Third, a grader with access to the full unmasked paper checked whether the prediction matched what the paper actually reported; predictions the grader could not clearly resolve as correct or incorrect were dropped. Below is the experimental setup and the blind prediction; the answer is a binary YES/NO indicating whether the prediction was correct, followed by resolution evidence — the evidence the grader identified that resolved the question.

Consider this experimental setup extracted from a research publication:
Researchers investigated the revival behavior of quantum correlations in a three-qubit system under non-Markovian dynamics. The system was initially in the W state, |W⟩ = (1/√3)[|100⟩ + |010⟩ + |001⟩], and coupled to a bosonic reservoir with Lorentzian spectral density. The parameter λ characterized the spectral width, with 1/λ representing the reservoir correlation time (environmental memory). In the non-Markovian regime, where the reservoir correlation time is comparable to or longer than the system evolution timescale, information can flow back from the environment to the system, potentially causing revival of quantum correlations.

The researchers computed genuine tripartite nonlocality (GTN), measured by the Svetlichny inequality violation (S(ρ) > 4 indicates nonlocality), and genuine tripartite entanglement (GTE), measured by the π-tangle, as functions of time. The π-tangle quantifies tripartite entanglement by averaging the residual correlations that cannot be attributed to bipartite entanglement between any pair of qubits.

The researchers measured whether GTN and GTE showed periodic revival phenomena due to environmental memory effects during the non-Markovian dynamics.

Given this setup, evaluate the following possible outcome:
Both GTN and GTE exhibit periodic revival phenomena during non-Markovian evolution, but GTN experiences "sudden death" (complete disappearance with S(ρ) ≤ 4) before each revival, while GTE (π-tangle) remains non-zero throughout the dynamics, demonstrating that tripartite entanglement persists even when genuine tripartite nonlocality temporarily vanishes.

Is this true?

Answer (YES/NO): NO